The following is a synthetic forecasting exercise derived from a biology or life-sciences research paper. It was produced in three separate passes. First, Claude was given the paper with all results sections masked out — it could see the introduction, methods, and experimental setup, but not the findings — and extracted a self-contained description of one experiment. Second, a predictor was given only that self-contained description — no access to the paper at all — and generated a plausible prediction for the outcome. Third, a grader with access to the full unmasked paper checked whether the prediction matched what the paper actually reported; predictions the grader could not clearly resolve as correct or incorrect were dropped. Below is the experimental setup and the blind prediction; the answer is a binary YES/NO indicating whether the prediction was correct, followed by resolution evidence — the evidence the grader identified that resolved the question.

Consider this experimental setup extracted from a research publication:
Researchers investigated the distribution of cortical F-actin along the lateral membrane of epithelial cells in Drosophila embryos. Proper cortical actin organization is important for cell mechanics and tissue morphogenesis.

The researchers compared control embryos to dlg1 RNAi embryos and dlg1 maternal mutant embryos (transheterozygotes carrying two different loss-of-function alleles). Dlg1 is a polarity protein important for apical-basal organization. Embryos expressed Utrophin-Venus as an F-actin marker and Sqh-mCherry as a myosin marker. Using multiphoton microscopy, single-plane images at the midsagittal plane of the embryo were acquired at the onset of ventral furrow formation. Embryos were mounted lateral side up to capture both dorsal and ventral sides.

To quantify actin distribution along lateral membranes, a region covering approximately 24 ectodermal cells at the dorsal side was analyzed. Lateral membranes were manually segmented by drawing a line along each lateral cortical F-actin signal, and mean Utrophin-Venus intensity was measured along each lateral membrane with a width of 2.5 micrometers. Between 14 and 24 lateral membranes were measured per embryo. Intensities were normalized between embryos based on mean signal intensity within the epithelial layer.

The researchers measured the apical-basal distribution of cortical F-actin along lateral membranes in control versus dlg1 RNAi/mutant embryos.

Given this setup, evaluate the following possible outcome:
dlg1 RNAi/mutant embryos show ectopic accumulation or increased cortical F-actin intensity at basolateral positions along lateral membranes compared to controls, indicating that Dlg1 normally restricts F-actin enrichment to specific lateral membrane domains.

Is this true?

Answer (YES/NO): YES